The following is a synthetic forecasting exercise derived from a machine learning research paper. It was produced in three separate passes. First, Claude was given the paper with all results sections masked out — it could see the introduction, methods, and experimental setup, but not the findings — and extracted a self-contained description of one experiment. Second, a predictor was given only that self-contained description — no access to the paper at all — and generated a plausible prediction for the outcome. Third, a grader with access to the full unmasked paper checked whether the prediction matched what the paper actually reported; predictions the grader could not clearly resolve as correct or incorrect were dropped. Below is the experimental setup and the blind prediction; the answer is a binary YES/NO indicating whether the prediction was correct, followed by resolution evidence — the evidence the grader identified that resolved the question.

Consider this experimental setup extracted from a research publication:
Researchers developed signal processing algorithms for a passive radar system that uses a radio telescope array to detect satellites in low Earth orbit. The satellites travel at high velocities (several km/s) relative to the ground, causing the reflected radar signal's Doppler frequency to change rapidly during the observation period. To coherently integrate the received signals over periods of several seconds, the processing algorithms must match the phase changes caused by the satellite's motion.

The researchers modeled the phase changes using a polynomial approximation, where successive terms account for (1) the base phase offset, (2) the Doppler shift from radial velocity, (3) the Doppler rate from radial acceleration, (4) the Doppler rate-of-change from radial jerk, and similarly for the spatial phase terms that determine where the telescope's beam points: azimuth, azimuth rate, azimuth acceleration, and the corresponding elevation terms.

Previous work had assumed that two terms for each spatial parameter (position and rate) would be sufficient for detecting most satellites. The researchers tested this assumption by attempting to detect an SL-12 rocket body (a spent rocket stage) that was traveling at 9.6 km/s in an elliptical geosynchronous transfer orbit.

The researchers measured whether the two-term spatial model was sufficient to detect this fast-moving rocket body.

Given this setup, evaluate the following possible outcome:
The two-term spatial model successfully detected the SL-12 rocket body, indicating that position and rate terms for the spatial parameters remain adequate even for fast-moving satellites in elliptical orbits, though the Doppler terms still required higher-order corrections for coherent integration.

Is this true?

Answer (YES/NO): NO